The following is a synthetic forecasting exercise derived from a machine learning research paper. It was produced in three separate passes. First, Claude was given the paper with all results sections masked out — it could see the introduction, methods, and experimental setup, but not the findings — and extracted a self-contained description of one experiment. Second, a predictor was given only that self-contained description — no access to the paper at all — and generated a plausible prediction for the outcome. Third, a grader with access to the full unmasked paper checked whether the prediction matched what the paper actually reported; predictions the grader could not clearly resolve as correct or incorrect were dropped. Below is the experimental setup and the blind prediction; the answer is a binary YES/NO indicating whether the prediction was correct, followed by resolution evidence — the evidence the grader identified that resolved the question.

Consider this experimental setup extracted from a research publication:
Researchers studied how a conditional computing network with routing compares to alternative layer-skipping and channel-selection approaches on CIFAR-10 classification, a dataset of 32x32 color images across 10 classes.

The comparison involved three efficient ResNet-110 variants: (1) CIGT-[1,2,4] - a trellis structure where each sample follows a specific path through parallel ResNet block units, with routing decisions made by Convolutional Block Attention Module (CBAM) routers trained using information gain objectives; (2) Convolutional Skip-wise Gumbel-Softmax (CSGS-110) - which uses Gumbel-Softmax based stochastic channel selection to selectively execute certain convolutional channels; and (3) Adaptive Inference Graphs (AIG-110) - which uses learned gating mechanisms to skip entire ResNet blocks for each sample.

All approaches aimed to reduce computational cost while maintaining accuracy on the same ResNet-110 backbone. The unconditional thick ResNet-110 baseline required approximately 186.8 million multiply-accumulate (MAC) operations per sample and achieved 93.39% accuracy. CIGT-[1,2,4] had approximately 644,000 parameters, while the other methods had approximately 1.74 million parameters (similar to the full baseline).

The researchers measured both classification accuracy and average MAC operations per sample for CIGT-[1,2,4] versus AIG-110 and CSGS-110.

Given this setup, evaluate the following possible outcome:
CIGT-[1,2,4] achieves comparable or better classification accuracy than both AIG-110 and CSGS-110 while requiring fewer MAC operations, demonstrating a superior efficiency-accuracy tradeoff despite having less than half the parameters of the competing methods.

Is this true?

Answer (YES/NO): NO